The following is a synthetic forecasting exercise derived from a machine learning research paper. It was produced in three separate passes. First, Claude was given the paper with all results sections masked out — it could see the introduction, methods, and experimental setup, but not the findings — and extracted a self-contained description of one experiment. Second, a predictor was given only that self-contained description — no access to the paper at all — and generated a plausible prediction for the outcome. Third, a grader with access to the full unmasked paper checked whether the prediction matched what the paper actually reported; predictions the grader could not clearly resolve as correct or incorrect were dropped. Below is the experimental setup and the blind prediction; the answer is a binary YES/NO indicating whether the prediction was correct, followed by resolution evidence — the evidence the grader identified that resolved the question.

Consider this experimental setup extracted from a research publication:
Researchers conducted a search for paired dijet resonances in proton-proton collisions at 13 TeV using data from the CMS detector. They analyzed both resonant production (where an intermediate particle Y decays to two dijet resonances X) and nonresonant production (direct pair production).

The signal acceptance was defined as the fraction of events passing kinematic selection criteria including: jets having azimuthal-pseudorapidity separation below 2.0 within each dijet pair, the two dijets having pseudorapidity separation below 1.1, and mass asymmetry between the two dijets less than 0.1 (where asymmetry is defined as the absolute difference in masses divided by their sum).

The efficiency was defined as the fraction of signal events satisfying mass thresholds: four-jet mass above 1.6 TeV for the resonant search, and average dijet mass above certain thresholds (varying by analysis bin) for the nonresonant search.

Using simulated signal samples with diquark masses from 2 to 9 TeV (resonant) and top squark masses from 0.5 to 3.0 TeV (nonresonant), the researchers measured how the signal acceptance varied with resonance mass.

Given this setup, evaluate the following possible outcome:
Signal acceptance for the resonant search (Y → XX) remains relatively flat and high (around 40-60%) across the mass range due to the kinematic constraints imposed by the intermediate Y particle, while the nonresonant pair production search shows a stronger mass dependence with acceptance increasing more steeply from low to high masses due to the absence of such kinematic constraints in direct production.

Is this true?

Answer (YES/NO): NO